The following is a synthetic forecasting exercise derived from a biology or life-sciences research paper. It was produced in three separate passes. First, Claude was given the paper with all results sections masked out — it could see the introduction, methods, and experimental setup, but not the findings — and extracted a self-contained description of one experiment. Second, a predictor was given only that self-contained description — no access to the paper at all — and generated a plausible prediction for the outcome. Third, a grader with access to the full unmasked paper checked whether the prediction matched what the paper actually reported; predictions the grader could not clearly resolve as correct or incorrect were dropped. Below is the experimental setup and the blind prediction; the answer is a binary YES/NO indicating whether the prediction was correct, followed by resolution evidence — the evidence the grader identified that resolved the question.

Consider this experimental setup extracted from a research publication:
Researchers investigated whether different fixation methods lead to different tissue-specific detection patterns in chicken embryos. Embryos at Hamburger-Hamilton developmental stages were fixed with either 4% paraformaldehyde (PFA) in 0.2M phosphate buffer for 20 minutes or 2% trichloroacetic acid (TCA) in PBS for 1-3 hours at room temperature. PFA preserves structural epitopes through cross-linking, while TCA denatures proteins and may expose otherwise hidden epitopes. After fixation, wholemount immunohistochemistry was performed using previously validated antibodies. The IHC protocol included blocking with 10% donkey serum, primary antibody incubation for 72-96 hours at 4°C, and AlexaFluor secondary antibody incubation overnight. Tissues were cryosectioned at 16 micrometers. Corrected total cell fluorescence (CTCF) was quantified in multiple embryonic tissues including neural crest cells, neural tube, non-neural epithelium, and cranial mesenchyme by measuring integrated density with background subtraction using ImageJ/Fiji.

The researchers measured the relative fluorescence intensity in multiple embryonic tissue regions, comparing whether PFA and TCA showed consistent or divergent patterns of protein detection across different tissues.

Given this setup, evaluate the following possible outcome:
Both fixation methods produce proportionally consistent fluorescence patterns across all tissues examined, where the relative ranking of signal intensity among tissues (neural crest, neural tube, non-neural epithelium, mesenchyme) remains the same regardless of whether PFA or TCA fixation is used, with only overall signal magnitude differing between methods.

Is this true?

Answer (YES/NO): NO